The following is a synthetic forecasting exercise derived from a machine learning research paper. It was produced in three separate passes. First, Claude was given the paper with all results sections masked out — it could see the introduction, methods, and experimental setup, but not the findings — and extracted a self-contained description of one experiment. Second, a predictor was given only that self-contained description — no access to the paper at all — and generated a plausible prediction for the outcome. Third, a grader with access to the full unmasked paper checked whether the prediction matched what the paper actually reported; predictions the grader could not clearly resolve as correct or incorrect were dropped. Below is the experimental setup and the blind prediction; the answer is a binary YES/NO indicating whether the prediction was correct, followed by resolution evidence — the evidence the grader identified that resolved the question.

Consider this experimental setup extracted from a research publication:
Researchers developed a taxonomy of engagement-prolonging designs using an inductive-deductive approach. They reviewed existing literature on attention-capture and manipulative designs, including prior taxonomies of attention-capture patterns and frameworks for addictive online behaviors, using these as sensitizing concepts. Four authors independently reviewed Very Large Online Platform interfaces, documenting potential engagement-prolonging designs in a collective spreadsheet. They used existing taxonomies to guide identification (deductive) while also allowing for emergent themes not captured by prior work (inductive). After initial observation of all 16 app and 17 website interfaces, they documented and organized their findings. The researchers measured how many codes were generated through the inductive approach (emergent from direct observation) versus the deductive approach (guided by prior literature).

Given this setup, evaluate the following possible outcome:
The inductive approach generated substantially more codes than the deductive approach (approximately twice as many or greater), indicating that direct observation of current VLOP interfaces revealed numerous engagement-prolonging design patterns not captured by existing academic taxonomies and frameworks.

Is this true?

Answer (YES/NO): NO